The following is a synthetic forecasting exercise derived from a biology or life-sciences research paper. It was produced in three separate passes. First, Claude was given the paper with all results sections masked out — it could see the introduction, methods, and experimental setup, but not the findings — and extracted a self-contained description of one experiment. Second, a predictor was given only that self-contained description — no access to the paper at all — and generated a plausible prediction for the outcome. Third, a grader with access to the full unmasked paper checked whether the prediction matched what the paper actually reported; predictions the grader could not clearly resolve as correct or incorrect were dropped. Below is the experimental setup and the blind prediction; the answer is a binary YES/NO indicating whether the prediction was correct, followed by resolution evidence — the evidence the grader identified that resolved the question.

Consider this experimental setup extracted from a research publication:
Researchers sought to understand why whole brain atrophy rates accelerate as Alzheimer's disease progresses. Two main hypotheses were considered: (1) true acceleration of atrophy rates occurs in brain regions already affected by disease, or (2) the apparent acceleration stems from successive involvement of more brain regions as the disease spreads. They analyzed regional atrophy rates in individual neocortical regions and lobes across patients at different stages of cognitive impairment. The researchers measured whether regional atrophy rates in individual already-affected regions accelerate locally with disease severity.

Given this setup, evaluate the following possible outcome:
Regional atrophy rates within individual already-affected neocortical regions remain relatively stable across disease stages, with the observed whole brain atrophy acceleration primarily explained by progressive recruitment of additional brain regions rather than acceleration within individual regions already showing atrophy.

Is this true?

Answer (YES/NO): NO